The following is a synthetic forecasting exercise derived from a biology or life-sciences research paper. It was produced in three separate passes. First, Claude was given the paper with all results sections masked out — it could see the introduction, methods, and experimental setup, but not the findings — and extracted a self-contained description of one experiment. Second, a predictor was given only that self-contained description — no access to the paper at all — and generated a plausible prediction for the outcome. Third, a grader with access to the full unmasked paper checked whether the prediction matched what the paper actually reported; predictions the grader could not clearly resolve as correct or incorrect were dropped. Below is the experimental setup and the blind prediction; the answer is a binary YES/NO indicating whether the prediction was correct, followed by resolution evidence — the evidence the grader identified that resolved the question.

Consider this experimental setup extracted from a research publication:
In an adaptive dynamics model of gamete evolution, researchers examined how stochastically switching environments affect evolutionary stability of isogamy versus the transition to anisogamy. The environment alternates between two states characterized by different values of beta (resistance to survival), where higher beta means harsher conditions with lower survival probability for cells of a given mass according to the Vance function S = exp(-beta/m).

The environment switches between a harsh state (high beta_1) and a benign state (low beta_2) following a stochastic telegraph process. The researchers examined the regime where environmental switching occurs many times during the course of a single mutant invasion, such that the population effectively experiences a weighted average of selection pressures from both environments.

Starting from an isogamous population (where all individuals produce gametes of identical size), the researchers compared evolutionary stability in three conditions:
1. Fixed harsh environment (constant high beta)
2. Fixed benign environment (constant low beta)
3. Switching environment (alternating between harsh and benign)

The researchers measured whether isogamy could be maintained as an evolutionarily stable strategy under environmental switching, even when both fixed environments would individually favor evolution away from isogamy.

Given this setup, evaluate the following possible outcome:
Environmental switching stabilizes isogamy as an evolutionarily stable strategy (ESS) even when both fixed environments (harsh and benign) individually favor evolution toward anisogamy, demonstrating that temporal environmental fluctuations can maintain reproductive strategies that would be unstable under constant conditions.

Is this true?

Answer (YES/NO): NO